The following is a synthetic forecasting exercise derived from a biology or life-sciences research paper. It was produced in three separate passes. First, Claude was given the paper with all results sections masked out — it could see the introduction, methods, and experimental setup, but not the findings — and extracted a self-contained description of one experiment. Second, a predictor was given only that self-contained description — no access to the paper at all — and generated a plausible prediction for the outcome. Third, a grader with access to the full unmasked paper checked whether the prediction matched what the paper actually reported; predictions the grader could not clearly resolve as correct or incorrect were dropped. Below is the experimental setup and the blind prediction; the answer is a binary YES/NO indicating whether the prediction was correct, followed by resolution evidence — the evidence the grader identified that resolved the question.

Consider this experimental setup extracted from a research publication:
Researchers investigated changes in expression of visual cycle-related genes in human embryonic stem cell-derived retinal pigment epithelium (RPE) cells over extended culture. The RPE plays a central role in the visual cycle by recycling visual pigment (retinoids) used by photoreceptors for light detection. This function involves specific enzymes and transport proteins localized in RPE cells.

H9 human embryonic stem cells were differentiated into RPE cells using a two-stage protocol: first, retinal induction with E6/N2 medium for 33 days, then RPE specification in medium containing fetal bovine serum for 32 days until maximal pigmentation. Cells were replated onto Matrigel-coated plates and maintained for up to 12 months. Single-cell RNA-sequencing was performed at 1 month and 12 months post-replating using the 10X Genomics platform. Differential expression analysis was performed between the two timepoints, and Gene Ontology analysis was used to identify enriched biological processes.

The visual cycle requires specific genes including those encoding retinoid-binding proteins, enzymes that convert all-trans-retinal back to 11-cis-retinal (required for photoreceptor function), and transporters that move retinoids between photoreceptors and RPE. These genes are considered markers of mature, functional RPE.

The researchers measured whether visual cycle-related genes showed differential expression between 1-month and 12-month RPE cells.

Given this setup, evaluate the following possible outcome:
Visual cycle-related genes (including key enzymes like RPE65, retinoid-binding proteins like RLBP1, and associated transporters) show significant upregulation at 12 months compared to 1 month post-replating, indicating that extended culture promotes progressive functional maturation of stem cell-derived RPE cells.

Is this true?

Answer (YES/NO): NO